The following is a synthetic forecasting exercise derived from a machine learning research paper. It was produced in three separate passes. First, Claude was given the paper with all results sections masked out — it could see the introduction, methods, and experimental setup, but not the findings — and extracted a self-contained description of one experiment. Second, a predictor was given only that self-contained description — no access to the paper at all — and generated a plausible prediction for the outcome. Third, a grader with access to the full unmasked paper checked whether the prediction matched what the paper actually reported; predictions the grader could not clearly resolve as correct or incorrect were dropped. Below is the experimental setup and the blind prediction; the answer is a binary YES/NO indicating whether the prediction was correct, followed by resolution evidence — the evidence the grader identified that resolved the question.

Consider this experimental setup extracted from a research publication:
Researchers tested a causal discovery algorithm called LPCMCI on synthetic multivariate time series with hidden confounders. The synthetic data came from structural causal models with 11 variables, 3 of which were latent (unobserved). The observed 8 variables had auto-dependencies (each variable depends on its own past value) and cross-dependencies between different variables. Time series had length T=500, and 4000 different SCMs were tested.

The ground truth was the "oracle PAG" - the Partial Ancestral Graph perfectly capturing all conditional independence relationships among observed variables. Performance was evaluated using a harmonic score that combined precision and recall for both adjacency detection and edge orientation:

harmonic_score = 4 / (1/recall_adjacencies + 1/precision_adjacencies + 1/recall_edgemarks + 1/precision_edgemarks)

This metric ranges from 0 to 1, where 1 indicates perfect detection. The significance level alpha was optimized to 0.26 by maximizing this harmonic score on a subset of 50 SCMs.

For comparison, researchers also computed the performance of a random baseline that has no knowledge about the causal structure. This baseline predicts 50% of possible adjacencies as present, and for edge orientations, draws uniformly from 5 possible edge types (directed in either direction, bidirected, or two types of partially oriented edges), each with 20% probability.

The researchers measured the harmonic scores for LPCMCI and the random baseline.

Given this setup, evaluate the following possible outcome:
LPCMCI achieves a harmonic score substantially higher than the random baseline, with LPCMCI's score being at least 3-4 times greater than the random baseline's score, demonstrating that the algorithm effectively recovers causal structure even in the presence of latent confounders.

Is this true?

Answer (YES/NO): NO